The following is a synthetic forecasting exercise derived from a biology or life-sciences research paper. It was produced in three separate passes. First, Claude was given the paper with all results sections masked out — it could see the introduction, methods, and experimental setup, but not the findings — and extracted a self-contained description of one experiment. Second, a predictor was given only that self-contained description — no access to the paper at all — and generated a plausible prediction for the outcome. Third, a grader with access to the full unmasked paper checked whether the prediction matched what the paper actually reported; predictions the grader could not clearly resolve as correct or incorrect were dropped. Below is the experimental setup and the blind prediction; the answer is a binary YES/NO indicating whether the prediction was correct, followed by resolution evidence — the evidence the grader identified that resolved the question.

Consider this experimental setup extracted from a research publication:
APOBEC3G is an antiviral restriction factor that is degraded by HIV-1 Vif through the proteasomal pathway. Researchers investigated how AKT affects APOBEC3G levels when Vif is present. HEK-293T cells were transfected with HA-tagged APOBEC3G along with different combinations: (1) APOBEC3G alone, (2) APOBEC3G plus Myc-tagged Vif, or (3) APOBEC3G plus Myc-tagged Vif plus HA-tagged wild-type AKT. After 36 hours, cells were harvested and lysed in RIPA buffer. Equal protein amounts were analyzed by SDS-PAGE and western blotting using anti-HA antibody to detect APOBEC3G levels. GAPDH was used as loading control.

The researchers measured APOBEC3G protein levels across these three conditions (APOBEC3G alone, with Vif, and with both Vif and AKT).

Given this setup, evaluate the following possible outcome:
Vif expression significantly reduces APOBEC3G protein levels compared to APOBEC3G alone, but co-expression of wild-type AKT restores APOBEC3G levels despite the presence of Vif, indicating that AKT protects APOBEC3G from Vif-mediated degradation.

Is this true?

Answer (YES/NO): NO